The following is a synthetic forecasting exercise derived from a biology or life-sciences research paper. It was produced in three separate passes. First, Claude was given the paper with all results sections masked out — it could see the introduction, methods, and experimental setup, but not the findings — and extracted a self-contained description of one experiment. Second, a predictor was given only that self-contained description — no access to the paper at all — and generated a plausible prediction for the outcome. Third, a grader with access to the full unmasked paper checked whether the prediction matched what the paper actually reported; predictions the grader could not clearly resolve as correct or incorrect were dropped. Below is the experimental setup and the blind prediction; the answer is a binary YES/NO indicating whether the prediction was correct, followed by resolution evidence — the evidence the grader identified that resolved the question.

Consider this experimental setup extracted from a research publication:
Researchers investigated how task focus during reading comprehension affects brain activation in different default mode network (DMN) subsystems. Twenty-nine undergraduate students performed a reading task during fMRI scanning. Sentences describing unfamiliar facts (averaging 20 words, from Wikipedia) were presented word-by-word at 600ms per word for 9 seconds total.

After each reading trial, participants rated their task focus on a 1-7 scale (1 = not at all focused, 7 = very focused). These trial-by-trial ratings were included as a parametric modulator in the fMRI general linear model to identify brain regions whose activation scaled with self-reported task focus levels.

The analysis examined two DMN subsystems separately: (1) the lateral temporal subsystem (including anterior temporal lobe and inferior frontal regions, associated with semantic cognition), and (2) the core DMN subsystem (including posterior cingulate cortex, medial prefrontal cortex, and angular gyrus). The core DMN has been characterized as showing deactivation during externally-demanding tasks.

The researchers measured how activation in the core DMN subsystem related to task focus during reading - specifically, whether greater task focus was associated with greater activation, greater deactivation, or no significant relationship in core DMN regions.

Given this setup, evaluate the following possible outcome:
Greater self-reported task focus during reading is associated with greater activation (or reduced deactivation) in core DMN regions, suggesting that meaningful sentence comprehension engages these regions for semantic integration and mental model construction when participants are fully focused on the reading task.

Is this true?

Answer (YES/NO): NO